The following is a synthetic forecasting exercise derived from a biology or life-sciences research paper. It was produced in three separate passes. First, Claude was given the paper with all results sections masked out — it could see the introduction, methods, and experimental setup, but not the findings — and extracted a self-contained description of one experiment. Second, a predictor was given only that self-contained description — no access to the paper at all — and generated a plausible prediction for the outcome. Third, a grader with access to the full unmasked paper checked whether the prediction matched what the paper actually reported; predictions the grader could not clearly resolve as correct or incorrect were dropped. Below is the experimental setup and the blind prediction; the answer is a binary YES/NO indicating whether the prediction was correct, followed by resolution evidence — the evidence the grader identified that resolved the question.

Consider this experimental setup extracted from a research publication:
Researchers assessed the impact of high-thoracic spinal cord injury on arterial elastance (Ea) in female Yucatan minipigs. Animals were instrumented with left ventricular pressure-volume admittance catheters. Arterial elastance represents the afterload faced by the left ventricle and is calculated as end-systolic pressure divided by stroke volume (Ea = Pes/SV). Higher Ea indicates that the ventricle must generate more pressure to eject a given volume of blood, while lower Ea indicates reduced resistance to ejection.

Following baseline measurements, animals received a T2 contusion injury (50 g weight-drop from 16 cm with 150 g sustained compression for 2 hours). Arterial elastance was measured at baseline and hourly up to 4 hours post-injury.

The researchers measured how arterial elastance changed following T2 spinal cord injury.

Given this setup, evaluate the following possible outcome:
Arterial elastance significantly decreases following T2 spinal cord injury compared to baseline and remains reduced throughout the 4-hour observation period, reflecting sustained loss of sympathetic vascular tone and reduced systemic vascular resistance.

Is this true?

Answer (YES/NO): YES